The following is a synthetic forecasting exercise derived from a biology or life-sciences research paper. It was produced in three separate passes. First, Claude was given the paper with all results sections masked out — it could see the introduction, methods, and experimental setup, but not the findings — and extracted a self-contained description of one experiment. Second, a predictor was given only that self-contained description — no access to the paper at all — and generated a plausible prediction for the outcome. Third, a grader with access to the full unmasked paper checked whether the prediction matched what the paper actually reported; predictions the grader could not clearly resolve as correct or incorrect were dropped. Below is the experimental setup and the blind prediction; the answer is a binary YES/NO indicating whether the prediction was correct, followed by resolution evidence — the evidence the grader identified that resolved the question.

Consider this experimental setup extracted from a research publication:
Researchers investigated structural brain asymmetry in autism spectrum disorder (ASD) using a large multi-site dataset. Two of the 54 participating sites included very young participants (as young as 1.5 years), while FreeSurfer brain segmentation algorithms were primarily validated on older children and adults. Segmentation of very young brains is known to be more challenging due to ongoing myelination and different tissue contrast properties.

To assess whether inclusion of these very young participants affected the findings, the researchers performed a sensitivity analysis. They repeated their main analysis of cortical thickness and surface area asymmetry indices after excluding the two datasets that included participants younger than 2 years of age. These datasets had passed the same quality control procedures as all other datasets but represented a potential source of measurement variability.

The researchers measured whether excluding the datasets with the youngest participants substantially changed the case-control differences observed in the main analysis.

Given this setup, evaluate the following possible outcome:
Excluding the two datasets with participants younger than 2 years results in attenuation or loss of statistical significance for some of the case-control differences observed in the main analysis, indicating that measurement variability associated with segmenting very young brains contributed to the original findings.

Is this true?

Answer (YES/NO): YES